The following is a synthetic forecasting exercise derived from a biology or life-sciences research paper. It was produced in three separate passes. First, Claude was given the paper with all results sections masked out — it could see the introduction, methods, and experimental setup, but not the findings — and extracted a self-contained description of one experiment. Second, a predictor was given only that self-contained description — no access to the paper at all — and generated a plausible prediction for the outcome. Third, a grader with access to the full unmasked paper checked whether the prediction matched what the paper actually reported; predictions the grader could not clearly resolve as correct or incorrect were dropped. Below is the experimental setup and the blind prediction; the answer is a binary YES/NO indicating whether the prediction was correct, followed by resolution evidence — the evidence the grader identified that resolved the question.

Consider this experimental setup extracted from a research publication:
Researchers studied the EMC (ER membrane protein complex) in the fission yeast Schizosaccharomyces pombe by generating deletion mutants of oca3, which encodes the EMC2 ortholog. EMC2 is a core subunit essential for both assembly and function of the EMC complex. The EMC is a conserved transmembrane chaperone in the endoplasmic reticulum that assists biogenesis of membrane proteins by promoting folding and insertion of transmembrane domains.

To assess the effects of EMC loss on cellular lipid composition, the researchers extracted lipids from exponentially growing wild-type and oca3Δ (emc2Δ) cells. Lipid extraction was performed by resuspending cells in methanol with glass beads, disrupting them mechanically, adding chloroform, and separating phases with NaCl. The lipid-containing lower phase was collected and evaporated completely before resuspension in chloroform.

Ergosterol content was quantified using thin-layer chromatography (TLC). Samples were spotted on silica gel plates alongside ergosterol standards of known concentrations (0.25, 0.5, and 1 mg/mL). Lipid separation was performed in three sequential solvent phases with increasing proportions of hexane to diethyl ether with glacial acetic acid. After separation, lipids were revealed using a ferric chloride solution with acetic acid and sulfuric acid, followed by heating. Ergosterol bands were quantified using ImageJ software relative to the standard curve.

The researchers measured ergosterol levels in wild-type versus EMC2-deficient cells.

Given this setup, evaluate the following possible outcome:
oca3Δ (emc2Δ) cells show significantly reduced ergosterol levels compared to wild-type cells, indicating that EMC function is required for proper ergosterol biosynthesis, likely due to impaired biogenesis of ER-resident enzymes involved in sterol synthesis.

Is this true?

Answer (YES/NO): NO